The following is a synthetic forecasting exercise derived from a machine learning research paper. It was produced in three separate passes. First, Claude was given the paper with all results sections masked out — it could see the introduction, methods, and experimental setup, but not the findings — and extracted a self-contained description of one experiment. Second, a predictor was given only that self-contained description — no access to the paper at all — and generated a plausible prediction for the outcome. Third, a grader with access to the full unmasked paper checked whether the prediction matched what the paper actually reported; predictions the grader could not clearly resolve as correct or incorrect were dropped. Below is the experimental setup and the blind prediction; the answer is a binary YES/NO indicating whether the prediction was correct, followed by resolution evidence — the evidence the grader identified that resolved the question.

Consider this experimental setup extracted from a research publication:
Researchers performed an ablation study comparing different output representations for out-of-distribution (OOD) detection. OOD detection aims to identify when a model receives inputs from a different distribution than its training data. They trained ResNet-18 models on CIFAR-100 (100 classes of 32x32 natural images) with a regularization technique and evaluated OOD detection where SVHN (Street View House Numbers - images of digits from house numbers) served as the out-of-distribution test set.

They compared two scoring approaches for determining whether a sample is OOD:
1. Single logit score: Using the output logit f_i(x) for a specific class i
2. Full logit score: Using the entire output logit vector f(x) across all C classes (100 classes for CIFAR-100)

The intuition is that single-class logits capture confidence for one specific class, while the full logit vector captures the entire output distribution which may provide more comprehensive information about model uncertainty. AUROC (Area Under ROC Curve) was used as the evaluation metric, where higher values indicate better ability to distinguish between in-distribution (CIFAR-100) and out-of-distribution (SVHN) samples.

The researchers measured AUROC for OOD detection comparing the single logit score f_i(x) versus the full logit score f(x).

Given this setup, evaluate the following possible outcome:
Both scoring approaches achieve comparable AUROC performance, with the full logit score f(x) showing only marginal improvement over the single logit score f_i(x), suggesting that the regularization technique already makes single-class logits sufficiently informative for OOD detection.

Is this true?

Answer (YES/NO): NO